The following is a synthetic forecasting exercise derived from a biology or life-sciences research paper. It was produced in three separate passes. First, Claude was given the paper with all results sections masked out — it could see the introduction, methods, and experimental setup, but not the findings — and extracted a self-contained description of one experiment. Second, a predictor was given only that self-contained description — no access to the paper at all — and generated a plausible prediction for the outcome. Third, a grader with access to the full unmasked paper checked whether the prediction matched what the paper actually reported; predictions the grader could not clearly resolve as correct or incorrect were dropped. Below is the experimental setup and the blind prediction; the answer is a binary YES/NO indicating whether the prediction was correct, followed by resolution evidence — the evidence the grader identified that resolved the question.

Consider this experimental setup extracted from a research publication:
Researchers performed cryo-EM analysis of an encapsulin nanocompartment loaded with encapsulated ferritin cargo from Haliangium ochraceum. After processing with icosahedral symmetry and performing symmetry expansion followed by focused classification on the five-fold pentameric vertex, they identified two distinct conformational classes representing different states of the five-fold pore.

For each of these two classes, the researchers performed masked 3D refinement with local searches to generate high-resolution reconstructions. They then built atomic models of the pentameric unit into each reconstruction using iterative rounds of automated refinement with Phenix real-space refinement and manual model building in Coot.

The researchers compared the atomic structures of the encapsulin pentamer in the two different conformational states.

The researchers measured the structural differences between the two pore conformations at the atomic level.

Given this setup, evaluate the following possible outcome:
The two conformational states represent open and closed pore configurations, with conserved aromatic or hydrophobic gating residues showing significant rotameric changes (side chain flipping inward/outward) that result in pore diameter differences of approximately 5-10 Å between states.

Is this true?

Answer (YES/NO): NO